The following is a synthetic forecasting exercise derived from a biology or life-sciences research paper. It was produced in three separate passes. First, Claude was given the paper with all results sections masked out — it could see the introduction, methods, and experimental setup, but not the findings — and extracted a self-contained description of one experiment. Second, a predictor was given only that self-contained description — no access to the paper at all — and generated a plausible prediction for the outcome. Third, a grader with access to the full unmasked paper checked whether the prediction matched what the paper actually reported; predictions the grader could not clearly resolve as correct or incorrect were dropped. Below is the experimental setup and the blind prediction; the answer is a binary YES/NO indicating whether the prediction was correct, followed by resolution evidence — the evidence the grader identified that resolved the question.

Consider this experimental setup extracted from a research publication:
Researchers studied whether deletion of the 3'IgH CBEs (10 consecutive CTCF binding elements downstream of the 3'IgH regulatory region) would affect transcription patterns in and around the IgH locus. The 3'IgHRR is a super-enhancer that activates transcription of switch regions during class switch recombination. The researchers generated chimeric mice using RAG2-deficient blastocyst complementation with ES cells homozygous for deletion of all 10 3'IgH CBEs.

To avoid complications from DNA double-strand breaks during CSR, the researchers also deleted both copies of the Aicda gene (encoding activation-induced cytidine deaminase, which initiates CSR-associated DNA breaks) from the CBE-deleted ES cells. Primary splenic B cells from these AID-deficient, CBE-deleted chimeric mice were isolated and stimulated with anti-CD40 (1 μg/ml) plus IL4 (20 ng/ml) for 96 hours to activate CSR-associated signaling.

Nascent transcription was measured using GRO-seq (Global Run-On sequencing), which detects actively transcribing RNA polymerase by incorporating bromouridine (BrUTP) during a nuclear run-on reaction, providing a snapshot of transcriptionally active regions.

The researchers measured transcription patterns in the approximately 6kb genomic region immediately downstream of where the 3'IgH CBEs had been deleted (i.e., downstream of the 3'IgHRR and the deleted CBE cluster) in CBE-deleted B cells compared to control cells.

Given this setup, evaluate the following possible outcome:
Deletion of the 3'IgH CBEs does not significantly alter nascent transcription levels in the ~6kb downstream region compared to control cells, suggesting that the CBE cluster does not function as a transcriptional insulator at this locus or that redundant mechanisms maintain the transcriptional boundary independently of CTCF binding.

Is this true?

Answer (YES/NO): NO